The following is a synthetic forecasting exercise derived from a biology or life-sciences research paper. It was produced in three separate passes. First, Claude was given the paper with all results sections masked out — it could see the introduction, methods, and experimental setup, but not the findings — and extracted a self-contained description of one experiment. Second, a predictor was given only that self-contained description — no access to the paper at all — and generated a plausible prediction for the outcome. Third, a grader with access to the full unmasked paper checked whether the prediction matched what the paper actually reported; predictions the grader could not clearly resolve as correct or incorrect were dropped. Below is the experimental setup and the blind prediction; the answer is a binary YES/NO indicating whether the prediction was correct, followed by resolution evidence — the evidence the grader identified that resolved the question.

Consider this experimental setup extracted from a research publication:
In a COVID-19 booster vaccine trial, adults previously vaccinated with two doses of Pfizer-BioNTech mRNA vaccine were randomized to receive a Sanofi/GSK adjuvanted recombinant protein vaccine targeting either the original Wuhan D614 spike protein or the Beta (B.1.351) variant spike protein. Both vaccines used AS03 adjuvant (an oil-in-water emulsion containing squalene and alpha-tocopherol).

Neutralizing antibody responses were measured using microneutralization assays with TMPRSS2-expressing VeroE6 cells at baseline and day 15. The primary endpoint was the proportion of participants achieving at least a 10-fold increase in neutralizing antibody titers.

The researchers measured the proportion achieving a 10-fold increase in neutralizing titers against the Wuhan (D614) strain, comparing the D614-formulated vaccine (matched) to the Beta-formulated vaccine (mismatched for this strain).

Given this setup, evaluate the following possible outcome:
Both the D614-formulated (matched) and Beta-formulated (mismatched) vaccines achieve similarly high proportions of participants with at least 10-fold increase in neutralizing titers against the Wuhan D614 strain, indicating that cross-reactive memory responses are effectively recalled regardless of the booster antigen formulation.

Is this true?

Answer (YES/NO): NO